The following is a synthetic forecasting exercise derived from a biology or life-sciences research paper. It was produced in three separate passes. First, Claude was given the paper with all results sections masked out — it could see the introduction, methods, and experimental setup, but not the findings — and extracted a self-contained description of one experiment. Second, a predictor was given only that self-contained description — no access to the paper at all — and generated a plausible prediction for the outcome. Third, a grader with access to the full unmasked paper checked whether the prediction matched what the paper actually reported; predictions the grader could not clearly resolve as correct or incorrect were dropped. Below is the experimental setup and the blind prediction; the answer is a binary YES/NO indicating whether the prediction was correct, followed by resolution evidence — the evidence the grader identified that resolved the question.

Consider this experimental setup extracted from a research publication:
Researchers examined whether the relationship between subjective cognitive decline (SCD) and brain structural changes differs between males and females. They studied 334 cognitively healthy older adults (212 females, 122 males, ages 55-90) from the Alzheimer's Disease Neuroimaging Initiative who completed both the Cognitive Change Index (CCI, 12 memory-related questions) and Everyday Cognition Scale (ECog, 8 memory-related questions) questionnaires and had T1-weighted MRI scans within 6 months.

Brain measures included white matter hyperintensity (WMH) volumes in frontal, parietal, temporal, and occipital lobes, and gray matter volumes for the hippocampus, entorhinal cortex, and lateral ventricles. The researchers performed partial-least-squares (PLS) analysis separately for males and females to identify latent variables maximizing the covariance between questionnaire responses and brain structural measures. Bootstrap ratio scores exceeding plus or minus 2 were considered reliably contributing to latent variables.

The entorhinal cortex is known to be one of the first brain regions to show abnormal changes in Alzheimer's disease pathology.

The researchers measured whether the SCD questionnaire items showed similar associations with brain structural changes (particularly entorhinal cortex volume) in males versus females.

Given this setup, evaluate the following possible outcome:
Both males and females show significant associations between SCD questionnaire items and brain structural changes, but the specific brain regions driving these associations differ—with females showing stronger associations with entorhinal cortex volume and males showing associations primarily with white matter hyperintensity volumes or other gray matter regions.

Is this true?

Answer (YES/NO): NO